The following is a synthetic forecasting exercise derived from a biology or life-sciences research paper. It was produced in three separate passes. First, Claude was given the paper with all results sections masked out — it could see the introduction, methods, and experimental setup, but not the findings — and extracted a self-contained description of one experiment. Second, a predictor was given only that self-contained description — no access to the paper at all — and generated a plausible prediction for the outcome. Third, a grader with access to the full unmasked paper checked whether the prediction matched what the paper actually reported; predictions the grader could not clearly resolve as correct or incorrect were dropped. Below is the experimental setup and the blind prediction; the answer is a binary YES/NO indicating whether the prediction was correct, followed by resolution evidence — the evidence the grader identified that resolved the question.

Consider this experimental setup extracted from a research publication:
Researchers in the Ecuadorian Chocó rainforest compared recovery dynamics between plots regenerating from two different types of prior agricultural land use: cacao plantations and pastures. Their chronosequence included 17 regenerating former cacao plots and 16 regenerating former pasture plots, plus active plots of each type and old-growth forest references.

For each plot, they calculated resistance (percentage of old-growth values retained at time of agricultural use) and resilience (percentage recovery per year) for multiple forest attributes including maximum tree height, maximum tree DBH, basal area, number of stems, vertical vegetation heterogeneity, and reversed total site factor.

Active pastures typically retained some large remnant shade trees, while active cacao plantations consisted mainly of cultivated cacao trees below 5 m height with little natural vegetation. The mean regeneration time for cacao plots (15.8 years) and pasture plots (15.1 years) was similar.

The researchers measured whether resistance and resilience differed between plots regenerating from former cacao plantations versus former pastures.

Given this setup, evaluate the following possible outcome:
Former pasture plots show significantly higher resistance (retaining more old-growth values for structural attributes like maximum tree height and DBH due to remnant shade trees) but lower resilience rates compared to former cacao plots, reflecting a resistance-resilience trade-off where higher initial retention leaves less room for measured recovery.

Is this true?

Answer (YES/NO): NO